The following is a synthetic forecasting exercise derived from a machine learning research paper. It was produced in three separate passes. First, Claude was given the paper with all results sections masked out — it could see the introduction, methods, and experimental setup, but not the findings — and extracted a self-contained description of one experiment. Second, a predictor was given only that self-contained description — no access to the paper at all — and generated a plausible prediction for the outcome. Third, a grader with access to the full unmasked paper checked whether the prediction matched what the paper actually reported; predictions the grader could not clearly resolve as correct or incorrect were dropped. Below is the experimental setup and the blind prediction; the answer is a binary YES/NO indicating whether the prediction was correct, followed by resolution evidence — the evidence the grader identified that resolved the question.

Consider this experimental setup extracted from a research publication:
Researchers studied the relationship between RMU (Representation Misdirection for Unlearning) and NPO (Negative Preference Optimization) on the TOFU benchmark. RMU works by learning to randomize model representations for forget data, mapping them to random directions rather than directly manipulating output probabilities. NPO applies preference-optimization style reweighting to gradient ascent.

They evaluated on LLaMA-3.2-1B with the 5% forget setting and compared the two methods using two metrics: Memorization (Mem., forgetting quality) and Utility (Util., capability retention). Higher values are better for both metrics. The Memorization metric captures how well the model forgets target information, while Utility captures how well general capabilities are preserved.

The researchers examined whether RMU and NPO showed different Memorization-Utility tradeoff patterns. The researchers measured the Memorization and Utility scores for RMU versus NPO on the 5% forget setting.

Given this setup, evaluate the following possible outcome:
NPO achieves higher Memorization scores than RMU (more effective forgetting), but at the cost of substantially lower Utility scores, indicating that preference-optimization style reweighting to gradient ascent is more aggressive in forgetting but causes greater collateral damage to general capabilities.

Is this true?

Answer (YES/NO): YES